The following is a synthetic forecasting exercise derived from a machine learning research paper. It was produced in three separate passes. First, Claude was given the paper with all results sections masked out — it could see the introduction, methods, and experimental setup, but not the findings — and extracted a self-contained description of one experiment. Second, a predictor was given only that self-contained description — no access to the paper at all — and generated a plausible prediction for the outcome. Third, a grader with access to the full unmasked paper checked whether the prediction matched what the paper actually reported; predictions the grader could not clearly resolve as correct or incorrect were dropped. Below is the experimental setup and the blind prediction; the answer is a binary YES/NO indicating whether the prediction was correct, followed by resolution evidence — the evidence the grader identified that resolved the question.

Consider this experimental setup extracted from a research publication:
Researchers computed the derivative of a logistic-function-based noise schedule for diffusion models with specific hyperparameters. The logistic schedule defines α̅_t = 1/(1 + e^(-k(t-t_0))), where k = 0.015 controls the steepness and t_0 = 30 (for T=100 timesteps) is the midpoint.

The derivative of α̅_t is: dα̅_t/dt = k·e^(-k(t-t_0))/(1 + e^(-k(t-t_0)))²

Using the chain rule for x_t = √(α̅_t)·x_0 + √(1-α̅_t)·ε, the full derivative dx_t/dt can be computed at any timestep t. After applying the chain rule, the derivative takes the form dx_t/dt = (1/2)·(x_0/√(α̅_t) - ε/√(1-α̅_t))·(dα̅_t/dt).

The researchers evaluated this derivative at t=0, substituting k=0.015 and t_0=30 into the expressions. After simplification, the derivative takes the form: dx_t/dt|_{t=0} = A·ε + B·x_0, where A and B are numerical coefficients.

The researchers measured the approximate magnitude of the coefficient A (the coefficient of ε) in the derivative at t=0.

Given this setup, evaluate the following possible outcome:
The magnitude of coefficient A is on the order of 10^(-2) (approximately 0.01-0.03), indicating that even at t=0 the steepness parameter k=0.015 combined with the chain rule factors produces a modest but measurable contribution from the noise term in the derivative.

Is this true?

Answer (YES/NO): NO